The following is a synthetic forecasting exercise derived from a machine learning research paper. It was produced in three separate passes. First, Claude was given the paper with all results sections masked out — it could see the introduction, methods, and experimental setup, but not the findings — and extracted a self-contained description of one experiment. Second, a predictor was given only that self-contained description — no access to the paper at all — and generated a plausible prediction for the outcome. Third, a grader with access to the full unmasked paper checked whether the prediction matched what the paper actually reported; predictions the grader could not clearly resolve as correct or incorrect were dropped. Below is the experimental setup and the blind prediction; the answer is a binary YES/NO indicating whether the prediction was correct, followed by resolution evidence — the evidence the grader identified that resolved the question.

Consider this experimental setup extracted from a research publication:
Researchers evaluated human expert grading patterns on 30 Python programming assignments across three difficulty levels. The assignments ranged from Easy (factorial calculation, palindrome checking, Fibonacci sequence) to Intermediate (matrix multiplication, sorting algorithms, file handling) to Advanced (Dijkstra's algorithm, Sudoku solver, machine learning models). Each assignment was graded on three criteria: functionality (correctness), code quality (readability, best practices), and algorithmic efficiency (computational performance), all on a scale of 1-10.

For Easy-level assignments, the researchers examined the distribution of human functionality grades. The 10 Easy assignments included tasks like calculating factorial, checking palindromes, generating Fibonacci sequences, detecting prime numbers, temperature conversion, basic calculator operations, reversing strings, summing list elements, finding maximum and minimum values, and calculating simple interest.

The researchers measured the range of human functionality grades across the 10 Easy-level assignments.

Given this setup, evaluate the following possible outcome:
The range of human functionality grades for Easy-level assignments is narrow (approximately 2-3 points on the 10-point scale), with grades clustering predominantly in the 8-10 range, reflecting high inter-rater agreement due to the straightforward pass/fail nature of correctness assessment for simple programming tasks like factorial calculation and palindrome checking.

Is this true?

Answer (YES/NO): YES